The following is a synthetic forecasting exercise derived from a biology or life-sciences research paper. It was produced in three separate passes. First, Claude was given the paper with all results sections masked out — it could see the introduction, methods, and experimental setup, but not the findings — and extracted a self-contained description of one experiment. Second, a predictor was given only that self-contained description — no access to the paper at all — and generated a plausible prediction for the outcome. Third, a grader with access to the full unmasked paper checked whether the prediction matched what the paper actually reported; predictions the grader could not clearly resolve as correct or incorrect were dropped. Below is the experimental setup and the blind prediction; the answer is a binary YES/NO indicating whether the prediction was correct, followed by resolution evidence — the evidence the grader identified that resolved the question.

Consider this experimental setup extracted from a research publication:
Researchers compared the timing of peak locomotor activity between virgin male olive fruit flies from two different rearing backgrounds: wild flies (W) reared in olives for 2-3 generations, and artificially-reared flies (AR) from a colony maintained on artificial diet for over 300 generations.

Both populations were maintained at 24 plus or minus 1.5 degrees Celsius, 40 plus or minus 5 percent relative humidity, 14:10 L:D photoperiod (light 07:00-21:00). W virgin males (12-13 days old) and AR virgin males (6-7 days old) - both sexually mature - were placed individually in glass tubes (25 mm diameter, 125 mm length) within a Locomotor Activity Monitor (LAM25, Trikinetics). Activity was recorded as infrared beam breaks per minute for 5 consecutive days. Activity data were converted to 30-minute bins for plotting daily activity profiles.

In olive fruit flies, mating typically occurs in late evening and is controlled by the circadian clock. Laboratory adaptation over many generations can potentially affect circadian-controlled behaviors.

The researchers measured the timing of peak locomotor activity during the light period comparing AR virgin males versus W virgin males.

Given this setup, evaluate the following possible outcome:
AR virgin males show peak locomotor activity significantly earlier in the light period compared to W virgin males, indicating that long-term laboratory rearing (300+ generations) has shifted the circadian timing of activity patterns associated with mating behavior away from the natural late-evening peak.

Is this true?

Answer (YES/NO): YES